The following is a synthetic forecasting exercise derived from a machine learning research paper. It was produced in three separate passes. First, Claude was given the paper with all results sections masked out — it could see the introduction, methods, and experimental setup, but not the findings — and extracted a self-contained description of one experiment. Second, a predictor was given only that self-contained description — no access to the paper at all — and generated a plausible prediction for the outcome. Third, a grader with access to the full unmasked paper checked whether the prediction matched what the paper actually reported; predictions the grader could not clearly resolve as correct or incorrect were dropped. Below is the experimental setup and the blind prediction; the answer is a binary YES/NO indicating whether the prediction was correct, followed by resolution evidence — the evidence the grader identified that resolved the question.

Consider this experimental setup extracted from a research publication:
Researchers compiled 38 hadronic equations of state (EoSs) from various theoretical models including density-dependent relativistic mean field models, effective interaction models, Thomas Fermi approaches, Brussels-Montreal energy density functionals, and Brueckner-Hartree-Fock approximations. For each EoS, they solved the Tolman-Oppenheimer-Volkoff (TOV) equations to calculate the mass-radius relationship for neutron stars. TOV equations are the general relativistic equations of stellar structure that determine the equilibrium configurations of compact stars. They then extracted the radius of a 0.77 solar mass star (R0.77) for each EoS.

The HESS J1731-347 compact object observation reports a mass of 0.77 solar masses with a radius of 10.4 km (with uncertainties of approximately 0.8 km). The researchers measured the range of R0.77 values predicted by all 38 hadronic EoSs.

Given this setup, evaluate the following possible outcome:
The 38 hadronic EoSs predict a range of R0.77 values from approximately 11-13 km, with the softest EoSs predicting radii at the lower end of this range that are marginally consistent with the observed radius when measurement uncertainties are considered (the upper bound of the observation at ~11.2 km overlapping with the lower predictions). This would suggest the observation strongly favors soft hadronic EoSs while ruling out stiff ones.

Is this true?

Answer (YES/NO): NO